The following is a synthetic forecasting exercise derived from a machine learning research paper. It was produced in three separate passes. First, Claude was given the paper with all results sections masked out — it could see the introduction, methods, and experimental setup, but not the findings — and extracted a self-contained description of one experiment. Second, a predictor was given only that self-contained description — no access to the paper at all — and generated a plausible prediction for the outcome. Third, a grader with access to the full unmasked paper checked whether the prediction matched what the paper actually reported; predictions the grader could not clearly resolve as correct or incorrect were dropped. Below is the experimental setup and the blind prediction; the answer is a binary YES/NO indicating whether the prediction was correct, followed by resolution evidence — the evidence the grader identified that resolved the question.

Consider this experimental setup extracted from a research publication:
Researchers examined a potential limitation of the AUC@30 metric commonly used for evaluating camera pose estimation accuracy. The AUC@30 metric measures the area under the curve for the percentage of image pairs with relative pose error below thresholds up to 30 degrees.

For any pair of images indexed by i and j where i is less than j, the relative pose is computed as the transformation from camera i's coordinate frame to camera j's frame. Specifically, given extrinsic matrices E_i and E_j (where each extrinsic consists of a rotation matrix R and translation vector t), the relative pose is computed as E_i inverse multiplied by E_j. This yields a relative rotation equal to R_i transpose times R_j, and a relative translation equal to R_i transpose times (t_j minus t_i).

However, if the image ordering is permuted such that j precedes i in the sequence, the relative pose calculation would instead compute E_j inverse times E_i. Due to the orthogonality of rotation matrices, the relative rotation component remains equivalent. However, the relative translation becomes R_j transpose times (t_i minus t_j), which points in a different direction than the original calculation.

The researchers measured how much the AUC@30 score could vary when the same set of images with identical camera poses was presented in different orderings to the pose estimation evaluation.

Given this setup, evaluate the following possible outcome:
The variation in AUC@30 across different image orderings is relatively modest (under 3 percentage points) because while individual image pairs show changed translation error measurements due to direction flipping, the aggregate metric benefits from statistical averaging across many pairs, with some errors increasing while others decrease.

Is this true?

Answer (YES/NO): NO